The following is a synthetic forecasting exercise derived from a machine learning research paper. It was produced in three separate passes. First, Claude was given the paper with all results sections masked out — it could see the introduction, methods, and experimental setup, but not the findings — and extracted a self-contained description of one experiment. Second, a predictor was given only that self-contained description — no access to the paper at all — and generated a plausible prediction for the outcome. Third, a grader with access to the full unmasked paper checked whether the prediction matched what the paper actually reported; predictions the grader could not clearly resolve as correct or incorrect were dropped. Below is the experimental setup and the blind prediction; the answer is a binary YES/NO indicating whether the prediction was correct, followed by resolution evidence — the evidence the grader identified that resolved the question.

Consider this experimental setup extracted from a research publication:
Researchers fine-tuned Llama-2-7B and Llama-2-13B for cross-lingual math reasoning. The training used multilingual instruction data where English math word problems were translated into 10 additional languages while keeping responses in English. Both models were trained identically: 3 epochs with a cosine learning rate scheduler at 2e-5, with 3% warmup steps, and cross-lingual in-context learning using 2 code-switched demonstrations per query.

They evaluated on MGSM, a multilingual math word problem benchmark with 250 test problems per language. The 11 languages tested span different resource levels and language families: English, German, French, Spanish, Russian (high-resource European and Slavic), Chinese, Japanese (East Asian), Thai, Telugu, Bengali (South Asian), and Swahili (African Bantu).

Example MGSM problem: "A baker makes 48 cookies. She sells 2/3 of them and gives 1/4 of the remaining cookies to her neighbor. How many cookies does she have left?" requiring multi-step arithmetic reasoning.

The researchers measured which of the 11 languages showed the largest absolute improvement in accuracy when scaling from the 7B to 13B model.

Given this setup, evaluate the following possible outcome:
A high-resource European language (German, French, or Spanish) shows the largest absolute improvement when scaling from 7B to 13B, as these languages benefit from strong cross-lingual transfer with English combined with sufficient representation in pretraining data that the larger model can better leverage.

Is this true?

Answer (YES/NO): NO